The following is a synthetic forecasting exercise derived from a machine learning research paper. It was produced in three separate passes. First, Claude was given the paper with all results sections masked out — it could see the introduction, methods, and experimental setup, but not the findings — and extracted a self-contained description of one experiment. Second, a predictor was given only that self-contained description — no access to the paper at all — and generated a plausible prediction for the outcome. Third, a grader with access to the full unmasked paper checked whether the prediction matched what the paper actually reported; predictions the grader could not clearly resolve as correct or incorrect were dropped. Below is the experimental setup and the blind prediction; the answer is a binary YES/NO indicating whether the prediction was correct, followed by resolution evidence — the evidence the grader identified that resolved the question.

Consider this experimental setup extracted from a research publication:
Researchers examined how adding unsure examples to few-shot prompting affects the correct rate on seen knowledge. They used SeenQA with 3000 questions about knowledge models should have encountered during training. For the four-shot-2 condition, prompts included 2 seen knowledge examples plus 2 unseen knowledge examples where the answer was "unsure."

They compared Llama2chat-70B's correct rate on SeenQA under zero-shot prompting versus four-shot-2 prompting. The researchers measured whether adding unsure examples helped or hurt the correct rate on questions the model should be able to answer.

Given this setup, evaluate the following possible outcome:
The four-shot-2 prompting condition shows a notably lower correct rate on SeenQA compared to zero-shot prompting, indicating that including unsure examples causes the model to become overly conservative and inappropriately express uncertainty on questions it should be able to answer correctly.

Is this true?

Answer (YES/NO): YES